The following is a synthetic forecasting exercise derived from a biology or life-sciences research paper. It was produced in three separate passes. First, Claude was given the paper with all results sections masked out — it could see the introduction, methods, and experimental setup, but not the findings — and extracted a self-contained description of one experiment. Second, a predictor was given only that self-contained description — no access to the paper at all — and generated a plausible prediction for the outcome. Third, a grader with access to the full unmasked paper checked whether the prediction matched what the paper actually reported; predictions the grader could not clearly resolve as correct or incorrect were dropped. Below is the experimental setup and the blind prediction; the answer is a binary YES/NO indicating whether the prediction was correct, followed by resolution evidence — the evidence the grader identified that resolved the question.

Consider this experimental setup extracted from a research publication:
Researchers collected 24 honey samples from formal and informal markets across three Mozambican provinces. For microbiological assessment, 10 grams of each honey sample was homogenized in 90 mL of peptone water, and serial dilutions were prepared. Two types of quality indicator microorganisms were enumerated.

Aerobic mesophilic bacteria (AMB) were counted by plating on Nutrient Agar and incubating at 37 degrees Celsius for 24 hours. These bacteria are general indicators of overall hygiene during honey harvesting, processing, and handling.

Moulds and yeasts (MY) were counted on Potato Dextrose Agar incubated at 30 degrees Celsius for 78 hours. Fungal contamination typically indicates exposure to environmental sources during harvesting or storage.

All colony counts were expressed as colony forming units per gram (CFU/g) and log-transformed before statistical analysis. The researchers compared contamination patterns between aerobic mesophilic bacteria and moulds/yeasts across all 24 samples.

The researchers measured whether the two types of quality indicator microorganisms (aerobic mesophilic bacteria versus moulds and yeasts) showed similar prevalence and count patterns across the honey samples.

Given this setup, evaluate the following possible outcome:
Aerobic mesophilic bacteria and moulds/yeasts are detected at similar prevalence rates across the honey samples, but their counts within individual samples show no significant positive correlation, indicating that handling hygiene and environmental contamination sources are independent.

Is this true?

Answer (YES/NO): NO